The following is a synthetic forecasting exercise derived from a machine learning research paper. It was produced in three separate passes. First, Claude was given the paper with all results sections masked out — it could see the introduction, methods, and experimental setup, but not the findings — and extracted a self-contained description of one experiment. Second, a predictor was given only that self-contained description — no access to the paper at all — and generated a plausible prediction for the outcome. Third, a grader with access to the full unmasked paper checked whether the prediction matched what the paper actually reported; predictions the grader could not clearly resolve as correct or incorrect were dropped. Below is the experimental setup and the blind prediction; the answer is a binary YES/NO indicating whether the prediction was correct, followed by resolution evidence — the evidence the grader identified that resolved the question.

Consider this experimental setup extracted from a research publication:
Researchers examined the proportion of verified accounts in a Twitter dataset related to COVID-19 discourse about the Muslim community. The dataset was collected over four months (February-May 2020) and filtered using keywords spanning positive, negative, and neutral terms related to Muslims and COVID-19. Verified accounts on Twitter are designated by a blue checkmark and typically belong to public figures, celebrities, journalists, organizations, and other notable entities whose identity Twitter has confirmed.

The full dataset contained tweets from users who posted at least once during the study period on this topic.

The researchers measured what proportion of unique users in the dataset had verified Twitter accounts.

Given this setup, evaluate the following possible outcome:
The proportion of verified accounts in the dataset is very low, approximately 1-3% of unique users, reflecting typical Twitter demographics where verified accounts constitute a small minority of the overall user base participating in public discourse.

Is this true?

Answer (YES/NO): NO